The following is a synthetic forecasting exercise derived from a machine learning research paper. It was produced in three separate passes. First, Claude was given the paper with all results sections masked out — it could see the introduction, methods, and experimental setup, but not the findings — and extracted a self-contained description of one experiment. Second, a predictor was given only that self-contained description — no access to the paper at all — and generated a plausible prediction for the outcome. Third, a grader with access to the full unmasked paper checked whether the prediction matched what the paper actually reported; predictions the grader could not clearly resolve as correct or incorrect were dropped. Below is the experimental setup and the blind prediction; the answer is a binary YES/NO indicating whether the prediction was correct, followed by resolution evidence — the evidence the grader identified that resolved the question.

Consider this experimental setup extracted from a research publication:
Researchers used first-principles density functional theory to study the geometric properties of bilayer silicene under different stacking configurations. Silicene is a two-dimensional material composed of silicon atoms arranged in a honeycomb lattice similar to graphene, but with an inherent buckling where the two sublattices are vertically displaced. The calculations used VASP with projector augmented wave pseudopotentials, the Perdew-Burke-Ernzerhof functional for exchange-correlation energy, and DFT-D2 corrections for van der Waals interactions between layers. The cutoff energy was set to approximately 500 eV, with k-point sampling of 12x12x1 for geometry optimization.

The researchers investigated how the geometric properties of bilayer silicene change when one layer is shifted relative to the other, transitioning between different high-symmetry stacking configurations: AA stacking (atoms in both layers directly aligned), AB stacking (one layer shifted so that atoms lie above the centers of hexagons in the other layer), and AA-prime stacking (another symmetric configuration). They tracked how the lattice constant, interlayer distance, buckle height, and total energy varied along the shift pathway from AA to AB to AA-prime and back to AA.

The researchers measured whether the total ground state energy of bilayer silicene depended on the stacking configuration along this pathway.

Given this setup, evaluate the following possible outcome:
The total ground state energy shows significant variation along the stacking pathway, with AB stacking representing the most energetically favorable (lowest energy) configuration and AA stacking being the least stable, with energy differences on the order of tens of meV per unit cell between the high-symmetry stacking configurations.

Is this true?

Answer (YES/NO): NO